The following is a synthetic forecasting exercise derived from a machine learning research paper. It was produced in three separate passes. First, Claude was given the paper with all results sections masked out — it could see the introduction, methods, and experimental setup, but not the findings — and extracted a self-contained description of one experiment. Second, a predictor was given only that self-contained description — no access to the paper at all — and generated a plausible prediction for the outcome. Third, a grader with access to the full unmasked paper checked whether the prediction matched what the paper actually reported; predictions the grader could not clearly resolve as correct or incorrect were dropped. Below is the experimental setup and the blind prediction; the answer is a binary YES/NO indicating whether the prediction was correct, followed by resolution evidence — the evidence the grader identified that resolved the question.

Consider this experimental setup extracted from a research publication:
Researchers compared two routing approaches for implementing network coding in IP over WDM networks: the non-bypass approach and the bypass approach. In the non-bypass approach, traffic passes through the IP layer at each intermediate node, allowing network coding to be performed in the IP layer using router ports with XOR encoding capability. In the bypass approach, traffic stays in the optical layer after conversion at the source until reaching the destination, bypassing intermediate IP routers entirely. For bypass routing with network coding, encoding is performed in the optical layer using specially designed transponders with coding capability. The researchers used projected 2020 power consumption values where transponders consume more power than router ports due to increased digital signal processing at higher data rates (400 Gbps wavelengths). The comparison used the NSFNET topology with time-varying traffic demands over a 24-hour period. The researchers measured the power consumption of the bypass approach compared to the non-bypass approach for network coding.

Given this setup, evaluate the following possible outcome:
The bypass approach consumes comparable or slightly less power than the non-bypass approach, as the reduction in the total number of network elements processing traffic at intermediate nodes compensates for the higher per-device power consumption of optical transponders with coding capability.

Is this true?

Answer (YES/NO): NO